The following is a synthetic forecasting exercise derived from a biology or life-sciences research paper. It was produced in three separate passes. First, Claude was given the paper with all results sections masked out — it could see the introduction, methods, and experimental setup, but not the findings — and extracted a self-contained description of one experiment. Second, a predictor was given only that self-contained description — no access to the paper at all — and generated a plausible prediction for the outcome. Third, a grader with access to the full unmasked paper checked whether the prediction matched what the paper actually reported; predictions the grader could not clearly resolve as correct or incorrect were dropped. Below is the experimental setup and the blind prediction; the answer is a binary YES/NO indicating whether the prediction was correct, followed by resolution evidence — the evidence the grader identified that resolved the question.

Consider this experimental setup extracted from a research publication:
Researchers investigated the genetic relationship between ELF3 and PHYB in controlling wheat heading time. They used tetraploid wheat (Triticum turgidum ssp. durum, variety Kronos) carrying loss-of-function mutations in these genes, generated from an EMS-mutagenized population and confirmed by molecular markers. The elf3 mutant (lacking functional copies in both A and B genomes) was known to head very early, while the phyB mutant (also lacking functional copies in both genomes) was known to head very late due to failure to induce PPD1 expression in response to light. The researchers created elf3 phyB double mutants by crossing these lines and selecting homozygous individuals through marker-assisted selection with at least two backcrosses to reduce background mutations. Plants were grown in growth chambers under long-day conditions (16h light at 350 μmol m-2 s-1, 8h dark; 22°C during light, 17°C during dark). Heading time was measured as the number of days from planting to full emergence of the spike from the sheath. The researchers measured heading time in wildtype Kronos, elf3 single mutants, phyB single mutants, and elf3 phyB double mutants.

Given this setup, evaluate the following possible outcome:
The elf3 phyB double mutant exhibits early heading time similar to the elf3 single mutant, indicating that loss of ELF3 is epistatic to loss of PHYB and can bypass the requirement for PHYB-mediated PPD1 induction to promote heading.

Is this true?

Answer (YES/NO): YES